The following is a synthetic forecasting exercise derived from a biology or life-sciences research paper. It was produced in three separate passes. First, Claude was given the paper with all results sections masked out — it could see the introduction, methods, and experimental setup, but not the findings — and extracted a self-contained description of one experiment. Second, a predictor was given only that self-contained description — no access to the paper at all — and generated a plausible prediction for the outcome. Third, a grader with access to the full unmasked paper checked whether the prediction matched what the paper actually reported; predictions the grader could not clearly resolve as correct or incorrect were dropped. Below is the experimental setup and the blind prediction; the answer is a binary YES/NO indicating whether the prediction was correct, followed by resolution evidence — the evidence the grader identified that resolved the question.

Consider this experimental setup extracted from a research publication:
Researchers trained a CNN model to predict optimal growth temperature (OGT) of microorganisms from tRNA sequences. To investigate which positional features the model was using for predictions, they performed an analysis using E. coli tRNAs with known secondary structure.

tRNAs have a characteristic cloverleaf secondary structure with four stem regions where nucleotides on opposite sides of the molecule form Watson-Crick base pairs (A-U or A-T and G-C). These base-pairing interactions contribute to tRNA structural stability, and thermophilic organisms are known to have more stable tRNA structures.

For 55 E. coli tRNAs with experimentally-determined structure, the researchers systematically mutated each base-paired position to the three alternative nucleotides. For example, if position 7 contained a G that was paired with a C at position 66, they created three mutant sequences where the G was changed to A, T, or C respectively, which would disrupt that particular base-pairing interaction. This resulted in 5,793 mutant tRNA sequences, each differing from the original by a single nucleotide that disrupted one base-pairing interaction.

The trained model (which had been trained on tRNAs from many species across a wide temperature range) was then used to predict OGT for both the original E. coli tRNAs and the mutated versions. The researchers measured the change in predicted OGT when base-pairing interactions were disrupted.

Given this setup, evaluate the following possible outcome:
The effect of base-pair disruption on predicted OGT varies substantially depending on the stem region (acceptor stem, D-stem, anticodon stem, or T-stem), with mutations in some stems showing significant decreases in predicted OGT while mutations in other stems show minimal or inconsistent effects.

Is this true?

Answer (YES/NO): NO